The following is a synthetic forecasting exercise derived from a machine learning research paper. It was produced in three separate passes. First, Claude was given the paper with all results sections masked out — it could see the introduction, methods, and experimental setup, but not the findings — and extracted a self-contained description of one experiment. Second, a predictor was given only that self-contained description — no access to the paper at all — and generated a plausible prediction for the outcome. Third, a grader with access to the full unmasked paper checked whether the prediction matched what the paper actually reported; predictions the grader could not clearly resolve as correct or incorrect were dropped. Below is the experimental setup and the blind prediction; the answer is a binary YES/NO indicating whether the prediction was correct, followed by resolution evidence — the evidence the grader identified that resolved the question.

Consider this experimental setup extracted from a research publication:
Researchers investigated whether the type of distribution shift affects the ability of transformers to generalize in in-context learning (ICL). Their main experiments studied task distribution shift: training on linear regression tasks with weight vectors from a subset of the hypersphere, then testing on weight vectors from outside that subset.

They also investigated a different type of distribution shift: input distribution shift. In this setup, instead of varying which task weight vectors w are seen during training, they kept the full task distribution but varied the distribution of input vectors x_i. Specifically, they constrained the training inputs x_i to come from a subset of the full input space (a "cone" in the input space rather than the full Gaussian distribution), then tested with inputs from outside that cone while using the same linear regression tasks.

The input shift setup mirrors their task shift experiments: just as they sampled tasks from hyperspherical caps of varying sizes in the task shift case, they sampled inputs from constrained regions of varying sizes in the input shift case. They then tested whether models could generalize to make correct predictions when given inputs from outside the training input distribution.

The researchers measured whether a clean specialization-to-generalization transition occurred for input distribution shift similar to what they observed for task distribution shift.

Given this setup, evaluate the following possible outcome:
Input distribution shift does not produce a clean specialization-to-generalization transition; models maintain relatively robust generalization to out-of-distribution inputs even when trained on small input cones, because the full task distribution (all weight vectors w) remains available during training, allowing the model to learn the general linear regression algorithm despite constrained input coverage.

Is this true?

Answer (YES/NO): NO